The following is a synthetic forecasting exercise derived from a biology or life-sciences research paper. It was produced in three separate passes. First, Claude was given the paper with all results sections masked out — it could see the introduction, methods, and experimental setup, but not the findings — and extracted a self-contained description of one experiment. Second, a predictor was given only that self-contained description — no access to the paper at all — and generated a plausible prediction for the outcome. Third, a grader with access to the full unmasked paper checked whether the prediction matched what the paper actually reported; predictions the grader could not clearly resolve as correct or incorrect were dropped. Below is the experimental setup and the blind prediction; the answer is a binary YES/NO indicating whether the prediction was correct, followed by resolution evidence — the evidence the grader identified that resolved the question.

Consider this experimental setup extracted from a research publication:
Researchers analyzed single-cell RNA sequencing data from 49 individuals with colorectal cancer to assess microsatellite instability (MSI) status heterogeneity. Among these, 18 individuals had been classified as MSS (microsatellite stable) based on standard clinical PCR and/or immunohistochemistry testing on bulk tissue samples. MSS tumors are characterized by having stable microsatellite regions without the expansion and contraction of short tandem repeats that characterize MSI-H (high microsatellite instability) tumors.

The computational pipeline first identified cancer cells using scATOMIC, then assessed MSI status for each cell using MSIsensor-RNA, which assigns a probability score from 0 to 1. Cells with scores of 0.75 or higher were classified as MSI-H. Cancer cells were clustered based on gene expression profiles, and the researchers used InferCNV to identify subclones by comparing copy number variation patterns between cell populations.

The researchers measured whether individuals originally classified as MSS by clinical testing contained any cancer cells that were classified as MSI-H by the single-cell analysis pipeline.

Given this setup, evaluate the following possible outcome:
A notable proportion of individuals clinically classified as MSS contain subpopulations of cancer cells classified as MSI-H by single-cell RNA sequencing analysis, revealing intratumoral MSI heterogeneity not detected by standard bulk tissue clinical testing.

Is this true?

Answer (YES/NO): YES